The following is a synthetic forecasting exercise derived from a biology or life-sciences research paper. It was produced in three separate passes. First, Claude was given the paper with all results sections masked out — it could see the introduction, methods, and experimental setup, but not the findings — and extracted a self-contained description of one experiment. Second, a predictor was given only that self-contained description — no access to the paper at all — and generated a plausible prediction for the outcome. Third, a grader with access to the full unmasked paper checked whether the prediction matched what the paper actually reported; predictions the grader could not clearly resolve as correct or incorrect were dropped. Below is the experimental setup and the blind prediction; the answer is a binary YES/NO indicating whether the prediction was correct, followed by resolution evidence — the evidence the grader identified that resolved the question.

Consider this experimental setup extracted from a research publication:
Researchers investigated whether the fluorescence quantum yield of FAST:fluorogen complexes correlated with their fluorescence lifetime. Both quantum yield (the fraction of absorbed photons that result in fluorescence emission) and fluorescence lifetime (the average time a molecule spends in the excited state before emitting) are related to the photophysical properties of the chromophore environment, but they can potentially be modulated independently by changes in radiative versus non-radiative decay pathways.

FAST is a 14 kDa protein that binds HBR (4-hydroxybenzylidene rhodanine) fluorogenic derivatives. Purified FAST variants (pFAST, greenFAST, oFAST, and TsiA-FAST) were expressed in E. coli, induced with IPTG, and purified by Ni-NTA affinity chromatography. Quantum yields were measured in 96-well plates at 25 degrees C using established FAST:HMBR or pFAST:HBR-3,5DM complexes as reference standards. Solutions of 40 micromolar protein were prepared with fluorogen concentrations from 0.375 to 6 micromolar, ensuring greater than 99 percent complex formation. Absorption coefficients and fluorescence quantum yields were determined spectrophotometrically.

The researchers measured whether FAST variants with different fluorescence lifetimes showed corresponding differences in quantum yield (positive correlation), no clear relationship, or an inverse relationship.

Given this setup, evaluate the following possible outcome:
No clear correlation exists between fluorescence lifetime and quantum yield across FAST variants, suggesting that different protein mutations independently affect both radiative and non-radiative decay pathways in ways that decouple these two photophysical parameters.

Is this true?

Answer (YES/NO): NO